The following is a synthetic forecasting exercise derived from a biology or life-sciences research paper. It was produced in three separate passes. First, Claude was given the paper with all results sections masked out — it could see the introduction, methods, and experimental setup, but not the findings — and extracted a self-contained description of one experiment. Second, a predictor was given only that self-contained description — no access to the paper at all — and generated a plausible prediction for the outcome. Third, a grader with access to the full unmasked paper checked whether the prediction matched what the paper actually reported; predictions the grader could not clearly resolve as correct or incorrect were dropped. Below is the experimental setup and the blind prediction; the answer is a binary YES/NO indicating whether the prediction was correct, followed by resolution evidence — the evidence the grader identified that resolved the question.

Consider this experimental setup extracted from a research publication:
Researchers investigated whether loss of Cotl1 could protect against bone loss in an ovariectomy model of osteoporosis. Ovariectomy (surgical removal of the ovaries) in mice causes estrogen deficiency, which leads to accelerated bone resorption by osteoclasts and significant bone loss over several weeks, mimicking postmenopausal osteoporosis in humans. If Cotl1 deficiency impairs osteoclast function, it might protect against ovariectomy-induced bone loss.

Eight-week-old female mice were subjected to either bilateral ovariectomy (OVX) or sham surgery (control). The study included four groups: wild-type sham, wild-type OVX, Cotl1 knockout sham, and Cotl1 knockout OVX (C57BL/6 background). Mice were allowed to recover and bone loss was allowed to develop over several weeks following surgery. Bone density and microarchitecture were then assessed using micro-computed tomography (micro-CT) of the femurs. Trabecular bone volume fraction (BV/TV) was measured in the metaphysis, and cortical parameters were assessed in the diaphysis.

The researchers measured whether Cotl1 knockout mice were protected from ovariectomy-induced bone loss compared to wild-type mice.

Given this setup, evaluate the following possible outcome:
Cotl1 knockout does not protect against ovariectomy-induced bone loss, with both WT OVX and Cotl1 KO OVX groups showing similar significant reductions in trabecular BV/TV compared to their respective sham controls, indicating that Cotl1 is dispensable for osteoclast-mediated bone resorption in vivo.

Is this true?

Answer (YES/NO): NO